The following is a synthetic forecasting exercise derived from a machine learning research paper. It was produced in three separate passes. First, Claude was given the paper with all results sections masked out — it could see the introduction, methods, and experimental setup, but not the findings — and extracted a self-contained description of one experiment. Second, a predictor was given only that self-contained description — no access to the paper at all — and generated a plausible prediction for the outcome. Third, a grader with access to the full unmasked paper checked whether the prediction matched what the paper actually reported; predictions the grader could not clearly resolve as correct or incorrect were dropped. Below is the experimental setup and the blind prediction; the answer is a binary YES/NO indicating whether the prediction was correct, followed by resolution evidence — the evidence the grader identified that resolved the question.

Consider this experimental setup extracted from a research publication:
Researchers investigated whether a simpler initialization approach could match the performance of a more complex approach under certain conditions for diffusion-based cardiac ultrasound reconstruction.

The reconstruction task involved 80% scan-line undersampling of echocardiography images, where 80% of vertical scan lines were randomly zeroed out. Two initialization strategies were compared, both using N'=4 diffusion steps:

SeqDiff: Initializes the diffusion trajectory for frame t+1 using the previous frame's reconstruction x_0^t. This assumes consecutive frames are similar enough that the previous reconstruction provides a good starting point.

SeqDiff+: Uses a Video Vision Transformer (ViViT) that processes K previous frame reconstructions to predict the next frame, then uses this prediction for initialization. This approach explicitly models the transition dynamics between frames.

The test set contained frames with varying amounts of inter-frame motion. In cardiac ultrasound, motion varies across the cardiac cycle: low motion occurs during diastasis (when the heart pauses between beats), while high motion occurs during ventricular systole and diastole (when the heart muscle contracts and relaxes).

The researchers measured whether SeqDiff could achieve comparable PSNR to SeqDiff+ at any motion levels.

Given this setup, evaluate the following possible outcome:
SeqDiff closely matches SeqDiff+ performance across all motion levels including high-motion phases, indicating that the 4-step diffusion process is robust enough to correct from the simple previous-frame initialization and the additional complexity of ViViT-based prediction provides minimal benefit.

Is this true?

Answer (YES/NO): NO